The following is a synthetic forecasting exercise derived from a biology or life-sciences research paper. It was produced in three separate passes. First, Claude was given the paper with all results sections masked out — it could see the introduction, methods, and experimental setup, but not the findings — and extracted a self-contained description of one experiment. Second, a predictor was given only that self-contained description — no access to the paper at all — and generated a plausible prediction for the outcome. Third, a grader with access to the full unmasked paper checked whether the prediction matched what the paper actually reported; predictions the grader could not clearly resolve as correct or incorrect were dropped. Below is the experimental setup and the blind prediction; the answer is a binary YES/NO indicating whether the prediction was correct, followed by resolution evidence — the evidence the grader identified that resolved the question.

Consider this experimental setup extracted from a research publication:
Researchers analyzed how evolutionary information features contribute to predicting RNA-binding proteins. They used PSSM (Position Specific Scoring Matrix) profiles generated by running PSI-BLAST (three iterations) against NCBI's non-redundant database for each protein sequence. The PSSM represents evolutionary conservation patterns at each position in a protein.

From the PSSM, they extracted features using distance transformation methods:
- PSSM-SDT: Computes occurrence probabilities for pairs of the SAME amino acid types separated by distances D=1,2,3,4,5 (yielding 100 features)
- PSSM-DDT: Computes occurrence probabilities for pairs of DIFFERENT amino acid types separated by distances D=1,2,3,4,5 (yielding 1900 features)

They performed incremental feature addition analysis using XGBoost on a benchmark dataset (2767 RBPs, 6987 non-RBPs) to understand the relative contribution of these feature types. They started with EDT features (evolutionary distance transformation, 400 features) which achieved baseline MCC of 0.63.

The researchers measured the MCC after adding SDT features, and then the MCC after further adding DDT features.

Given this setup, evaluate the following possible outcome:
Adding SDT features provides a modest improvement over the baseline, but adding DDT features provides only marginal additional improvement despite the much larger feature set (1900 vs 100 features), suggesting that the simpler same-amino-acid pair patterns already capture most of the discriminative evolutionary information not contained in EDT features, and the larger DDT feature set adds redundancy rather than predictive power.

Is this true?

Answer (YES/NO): NO